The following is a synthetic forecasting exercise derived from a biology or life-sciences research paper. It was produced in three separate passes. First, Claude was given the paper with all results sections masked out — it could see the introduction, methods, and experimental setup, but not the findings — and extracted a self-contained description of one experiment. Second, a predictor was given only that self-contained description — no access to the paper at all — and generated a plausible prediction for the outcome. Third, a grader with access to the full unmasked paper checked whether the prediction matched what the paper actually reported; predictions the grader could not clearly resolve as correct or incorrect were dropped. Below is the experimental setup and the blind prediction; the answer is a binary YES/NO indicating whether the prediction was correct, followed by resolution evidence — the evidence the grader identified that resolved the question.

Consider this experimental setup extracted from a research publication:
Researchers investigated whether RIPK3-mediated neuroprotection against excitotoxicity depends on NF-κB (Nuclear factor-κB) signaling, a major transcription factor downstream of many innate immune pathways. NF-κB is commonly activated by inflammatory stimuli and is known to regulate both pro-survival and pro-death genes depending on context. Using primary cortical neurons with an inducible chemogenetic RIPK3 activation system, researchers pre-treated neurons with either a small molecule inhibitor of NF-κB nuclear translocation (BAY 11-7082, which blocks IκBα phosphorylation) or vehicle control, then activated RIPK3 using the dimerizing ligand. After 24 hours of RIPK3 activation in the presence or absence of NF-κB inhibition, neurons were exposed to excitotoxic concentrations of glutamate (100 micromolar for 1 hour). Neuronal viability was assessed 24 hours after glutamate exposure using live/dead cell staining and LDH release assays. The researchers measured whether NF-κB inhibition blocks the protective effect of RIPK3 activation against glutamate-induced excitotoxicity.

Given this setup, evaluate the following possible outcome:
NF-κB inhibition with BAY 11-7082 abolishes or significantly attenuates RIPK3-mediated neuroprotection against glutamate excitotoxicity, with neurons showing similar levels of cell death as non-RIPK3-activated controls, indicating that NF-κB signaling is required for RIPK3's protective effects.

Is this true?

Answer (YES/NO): NO